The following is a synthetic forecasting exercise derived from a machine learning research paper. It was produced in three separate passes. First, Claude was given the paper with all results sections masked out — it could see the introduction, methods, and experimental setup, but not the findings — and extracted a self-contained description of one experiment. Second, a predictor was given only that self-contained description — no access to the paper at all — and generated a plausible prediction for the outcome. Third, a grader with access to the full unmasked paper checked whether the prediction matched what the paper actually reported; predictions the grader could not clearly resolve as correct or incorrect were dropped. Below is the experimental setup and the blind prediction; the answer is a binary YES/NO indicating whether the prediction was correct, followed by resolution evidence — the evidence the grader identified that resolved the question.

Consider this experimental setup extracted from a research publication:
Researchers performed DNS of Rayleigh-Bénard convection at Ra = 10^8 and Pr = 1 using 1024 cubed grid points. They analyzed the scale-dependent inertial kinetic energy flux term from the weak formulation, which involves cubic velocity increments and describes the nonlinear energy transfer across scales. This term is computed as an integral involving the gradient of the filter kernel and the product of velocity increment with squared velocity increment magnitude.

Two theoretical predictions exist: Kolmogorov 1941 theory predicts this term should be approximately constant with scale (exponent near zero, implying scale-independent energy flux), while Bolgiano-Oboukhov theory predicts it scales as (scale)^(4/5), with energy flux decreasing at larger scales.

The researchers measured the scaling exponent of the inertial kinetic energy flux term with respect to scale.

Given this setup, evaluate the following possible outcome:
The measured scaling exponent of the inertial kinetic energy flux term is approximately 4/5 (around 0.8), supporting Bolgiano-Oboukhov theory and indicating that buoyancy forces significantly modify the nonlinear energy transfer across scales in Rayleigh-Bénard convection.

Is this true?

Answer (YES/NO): NO